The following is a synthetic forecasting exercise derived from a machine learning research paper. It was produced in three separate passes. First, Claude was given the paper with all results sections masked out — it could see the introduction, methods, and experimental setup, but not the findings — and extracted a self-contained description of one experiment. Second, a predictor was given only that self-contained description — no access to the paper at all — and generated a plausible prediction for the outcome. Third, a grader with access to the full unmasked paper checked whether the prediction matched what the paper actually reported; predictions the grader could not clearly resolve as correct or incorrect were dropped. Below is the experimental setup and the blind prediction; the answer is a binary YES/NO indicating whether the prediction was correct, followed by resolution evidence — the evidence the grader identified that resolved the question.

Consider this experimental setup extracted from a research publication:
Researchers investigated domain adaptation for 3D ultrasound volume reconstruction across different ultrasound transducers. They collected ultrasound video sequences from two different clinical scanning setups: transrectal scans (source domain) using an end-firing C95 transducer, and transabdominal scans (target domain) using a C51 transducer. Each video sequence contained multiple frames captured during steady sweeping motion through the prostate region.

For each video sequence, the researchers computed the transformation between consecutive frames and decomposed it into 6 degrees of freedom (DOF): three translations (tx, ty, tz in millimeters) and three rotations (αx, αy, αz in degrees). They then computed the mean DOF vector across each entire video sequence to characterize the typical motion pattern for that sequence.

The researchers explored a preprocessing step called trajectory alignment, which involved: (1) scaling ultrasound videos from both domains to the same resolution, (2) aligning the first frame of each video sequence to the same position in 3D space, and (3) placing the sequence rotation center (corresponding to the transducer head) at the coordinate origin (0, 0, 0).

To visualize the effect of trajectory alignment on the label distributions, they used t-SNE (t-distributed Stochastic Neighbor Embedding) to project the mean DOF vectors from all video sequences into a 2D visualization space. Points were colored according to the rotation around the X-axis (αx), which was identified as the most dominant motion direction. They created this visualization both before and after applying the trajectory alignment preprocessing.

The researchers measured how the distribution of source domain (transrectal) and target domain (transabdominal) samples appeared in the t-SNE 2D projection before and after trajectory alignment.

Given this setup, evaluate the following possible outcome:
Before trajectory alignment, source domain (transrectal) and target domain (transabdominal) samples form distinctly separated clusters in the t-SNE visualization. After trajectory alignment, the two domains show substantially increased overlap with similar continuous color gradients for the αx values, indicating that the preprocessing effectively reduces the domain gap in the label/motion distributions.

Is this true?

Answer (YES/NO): YES